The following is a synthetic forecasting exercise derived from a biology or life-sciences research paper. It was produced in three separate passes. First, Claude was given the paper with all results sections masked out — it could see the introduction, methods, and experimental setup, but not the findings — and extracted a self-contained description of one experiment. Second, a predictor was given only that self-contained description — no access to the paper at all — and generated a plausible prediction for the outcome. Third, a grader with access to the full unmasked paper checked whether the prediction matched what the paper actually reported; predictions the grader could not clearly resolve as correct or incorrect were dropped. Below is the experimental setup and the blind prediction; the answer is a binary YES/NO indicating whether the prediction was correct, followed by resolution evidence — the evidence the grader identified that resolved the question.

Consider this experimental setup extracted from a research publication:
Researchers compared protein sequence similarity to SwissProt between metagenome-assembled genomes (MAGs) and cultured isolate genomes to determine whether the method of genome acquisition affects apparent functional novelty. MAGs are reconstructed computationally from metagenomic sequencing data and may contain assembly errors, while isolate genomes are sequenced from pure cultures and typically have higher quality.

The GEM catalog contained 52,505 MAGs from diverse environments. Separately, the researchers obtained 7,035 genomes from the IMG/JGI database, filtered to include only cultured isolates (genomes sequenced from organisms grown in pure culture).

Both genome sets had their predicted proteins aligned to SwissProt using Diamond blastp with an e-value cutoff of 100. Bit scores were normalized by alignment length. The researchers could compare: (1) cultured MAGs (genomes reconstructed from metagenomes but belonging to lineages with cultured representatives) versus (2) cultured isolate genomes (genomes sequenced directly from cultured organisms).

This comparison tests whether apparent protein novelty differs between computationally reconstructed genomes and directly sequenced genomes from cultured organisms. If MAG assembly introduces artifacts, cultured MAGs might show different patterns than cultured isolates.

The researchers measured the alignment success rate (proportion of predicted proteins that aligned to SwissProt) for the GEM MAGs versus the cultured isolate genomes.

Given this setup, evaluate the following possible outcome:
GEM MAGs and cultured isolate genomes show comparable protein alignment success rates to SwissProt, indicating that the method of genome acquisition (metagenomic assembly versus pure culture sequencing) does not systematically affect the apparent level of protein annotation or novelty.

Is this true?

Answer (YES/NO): YES